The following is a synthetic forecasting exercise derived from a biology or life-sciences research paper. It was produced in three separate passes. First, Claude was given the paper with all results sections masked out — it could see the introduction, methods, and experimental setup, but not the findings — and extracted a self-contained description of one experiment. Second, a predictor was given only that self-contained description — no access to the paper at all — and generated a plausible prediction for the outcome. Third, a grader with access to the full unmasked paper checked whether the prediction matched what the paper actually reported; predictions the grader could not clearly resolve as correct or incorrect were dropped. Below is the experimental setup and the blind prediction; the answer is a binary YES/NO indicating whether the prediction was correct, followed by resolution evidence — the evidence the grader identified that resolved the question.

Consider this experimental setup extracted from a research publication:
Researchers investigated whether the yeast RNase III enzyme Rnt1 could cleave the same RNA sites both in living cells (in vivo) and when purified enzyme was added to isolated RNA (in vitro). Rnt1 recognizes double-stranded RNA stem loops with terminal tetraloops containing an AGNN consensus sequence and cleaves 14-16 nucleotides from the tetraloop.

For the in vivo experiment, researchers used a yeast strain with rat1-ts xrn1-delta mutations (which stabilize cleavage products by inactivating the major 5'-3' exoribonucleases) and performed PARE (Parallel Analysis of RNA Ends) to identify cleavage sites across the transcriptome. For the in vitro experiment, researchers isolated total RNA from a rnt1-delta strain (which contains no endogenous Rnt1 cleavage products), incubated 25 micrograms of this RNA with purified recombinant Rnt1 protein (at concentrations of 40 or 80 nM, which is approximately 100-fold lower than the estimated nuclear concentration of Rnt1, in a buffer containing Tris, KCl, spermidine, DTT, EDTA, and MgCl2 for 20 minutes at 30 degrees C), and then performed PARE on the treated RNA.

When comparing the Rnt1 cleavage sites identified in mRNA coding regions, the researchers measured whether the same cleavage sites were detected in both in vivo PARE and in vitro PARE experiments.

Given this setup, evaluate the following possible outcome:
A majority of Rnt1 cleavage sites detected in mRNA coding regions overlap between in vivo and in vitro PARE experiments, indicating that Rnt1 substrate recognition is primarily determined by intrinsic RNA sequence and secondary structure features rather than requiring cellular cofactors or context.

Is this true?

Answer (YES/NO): YES